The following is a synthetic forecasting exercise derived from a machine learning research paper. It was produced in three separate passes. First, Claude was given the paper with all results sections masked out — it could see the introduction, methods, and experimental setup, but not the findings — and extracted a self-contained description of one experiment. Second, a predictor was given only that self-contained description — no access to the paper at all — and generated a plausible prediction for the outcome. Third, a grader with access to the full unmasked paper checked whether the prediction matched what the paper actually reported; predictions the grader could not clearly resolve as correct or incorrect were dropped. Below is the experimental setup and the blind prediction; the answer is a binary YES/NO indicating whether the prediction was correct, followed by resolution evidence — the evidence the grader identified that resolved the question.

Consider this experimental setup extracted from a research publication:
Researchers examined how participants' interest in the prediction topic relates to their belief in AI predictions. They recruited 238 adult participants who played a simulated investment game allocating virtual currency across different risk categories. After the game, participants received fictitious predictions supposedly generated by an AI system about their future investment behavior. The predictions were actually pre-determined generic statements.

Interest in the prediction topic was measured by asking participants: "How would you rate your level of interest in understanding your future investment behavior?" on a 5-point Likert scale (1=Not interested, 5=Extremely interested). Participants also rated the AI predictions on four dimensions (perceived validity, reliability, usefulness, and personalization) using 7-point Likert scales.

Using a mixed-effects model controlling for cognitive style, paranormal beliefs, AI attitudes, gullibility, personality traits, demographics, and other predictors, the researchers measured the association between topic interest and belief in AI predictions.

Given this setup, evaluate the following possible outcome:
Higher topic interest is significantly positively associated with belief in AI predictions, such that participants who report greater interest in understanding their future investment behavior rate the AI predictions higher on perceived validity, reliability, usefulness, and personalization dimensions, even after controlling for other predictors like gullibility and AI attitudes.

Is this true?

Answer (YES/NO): YES